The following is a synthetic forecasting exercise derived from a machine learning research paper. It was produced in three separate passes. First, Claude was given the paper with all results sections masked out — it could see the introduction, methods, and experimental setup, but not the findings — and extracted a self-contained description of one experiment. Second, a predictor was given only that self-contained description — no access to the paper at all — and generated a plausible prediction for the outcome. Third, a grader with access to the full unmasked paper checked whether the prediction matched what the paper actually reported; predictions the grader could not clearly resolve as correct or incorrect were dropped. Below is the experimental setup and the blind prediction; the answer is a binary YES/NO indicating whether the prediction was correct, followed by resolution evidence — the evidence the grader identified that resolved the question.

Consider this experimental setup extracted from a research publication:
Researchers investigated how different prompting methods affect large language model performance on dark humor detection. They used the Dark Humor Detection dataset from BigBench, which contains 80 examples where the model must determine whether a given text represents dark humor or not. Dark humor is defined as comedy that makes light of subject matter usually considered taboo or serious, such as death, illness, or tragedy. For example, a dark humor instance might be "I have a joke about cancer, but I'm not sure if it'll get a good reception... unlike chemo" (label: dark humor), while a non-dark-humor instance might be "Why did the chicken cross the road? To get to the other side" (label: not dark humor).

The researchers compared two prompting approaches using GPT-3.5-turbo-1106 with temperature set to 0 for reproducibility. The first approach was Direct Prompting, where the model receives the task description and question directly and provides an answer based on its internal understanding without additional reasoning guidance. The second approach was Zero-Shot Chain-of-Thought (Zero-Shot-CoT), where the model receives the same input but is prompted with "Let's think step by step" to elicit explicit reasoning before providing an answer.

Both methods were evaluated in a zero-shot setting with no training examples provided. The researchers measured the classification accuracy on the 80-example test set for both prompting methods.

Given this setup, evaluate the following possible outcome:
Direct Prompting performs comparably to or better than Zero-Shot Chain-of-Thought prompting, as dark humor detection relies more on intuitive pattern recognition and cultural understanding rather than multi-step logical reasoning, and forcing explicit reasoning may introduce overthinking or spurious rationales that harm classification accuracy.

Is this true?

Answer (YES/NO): YES